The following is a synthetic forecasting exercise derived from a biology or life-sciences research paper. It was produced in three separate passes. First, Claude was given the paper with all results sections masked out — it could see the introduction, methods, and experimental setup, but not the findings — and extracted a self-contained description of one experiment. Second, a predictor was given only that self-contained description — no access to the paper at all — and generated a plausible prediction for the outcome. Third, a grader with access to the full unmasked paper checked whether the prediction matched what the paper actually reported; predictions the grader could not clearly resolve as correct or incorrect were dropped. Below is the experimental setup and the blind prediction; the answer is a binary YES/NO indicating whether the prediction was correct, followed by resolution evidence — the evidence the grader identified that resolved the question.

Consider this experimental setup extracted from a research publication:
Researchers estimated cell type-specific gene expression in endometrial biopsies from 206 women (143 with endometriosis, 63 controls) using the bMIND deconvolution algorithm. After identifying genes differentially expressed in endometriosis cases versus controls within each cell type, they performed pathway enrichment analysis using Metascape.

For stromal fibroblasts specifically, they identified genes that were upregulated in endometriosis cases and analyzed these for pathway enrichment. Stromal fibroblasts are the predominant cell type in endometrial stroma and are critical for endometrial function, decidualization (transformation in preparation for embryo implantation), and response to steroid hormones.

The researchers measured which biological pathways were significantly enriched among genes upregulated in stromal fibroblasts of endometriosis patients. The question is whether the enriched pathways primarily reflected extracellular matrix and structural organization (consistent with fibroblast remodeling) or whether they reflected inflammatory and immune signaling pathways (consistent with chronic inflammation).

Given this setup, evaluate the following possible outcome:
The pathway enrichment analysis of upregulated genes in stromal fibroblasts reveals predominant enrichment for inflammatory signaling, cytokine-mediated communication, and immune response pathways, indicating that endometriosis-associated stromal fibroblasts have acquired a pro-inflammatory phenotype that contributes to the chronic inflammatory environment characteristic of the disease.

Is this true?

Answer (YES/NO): NO